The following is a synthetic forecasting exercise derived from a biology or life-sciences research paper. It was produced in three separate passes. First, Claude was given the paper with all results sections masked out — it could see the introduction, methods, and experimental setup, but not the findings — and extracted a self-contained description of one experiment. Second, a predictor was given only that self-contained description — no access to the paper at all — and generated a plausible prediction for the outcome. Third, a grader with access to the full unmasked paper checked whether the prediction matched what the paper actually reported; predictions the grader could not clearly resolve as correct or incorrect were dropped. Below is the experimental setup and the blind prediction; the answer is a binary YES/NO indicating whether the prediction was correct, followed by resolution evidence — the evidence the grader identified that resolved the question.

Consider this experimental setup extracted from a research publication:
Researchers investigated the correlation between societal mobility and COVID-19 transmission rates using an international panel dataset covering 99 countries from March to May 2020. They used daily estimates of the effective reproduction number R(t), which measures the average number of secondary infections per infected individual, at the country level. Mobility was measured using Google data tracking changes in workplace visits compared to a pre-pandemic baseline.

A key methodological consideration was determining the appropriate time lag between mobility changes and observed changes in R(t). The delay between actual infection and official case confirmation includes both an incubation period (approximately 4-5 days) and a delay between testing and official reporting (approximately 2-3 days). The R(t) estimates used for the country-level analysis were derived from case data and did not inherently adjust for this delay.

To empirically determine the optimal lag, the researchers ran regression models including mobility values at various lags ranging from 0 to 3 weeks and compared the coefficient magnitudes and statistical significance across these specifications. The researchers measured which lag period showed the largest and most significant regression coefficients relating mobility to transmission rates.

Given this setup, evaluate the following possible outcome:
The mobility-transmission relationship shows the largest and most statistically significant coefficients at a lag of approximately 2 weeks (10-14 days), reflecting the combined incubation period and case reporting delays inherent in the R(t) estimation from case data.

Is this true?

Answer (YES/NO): NO